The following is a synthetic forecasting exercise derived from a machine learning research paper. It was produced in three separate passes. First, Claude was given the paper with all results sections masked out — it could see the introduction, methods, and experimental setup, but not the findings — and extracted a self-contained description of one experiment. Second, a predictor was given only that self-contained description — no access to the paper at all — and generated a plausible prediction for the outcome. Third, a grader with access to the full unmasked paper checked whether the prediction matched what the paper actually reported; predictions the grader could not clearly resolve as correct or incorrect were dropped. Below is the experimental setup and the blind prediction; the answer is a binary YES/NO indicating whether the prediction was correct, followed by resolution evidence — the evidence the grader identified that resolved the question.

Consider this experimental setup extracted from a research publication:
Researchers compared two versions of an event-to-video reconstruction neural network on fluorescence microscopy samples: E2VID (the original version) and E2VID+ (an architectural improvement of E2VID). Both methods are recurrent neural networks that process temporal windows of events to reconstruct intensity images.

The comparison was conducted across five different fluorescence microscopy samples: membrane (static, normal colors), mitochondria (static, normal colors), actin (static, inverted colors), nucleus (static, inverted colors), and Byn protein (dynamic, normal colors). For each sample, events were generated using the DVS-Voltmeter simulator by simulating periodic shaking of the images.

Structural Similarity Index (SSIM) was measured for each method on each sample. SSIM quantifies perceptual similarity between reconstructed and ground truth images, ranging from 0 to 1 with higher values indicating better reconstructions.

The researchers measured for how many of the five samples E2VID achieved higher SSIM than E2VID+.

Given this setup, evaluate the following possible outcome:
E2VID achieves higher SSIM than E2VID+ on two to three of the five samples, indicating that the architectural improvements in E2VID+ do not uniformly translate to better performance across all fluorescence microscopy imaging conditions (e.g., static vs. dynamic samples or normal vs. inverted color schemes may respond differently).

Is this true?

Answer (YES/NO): NO